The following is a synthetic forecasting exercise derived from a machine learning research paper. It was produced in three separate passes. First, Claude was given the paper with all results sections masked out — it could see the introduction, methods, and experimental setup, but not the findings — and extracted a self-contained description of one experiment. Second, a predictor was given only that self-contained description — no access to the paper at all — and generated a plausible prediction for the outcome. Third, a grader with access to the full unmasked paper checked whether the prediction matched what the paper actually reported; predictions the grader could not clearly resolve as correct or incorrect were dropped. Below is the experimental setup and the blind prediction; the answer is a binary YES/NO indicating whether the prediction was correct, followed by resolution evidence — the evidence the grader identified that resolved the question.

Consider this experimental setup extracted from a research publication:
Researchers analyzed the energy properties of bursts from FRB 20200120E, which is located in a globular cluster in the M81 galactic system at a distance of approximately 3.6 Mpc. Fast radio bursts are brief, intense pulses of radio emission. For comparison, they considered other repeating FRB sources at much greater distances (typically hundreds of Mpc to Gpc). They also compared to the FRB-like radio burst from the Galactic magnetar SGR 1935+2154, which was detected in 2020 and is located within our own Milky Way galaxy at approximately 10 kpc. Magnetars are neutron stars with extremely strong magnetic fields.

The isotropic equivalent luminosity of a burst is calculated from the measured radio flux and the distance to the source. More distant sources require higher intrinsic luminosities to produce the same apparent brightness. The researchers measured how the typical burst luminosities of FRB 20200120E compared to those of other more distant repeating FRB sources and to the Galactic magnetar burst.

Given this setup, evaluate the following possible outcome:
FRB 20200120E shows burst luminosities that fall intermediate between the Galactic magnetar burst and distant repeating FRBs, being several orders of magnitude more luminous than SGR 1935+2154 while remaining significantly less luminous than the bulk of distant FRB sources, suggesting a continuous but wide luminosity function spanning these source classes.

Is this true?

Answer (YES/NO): NO